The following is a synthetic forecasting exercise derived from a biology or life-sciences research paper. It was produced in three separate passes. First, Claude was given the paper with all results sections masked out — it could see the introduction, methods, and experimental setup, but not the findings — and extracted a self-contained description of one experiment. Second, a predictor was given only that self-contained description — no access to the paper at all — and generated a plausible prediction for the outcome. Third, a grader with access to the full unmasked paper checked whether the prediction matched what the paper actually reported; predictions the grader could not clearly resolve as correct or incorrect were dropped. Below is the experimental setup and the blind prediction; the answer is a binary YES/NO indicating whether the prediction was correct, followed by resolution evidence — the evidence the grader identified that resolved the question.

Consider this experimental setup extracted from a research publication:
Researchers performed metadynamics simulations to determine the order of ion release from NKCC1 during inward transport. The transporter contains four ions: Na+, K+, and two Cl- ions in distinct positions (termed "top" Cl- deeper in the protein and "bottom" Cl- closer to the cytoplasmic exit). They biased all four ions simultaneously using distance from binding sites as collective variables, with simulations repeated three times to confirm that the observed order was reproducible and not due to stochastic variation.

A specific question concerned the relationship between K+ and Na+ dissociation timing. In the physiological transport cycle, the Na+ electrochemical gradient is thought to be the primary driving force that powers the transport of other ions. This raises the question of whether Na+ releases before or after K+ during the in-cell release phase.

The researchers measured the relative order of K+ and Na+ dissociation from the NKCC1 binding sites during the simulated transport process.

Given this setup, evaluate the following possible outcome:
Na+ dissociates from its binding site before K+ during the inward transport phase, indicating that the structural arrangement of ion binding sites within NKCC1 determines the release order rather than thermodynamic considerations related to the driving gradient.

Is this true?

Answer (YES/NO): NO